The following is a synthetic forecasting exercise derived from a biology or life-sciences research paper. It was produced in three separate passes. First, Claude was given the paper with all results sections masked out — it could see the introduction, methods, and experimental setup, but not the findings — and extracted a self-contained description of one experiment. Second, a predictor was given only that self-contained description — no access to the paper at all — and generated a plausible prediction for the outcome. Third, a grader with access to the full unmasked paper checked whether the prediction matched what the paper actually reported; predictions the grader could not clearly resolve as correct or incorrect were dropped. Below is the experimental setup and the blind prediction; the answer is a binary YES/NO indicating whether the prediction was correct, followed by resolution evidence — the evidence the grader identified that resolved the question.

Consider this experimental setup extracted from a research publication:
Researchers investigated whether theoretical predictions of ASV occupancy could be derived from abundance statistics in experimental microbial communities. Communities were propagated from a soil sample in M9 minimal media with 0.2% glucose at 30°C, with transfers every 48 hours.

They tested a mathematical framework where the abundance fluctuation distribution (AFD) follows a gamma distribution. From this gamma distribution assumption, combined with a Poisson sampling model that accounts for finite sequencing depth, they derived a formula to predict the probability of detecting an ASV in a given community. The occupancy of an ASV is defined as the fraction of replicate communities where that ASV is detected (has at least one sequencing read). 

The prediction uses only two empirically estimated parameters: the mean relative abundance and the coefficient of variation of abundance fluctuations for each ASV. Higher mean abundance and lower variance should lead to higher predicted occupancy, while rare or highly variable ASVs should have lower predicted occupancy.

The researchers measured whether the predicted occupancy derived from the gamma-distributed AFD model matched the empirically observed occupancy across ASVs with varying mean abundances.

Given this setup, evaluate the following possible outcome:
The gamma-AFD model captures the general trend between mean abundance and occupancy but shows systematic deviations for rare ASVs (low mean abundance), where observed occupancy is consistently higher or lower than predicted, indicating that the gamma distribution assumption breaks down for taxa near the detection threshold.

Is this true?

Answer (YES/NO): NO